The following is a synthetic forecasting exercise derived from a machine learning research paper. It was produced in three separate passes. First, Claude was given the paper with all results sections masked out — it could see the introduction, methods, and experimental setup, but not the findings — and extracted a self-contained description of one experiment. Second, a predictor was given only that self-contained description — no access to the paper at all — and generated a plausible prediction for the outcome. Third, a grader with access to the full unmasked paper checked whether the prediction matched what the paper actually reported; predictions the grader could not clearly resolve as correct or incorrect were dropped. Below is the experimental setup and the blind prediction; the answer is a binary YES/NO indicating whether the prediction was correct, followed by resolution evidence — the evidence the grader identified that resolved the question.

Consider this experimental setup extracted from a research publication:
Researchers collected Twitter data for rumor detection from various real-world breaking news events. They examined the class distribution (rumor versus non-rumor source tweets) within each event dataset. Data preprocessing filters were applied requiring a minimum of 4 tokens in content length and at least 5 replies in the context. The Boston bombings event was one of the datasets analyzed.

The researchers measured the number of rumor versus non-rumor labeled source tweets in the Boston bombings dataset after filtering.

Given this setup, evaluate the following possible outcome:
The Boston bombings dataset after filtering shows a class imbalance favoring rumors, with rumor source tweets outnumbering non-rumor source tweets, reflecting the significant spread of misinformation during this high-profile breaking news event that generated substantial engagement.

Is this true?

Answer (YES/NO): NO